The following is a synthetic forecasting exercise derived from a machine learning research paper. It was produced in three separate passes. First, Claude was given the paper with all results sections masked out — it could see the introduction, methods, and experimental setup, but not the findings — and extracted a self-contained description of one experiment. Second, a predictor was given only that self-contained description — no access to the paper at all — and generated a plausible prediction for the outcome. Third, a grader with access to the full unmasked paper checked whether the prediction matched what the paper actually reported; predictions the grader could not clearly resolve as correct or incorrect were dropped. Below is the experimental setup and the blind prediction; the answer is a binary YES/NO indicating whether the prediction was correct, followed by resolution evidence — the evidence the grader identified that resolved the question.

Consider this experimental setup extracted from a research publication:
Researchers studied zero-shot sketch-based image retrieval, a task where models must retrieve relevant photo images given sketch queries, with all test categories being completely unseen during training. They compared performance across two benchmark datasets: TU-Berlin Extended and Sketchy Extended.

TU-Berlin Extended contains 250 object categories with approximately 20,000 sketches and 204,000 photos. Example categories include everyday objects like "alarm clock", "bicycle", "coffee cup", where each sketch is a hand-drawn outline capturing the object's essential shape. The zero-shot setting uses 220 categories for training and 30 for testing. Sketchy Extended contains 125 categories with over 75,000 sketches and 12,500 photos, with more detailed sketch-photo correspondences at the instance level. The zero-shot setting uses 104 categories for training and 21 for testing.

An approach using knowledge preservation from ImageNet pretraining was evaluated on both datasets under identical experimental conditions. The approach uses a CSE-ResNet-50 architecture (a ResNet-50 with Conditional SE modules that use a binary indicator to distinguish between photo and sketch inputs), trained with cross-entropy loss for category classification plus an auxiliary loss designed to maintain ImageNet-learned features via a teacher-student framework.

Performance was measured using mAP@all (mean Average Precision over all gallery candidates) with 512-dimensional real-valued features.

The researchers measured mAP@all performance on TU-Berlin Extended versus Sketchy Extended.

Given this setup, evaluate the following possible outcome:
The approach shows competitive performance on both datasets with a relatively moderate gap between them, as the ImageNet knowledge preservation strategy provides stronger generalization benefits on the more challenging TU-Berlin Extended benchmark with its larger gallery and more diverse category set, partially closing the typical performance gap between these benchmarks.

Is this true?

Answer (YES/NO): NO